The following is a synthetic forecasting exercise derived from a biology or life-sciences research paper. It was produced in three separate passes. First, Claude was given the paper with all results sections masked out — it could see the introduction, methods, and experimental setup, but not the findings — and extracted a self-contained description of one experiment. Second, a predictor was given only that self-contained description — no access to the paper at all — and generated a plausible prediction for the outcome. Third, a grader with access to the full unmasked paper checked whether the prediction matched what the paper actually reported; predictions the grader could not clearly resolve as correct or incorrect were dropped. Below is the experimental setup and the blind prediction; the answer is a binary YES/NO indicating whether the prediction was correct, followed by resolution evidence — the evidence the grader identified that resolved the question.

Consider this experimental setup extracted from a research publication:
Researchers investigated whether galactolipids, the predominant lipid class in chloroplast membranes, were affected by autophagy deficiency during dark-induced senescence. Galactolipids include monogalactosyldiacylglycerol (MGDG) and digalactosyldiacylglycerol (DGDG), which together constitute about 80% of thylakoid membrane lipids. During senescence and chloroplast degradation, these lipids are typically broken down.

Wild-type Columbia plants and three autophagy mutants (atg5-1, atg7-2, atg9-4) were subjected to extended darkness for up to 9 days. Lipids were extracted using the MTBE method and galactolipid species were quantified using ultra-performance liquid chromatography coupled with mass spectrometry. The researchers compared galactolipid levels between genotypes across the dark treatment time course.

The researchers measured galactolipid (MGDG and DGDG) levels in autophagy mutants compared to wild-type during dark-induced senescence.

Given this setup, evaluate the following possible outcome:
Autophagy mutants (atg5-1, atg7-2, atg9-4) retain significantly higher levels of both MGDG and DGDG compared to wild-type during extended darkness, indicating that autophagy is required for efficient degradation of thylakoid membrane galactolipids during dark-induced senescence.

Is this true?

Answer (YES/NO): NO